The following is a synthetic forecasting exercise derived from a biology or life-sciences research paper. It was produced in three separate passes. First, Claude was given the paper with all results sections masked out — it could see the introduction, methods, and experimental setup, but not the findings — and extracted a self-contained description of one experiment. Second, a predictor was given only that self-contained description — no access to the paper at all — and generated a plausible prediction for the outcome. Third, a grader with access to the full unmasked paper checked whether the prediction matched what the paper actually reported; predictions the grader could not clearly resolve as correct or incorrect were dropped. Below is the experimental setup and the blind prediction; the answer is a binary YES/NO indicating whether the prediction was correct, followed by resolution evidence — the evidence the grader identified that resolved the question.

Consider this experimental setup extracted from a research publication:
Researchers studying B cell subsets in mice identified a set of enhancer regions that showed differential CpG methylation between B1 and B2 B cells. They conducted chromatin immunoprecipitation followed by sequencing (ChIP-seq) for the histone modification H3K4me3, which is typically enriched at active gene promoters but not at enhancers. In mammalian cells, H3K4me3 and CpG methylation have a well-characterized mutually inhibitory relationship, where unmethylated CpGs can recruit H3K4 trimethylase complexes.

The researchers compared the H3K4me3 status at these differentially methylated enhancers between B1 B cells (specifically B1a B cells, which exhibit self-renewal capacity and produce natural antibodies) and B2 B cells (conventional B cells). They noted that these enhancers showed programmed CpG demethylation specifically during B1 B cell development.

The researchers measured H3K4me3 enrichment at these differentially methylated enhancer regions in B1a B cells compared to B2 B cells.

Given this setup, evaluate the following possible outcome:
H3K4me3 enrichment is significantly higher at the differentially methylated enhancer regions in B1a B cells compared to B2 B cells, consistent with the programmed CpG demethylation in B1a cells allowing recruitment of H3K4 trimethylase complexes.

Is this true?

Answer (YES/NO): YES